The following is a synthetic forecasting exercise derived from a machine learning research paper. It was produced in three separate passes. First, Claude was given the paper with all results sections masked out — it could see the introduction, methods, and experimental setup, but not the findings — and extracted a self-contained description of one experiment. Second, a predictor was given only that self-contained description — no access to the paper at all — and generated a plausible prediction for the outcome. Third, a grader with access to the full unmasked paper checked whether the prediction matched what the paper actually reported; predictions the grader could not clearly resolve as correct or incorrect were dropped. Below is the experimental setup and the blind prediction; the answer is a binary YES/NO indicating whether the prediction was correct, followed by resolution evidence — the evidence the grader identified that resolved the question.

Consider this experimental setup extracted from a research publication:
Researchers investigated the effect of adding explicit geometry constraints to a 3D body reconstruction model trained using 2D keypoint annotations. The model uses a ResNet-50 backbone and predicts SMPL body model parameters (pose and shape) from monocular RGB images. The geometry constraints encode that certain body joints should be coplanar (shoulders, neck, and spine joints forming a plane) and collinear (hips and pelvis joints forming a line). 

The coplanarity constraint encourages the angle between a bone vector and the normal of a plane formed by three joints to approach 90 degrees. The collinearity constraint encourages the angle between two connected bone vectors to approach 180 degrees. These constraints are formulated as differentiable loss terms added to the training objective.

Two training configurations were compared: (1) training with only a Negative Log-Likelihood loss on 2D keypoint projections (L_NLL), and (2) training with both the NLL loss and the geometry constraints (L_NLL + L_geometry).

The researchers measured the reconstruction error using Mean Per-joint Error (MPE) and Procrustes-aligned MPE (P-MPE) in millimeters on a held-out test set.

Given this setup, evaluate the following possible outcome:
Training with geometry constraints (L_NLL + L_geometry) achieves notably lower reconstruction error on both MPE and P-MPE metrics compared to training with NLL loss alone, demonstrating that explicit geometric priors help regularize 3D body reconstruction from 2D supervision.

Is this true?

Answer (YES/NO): NO